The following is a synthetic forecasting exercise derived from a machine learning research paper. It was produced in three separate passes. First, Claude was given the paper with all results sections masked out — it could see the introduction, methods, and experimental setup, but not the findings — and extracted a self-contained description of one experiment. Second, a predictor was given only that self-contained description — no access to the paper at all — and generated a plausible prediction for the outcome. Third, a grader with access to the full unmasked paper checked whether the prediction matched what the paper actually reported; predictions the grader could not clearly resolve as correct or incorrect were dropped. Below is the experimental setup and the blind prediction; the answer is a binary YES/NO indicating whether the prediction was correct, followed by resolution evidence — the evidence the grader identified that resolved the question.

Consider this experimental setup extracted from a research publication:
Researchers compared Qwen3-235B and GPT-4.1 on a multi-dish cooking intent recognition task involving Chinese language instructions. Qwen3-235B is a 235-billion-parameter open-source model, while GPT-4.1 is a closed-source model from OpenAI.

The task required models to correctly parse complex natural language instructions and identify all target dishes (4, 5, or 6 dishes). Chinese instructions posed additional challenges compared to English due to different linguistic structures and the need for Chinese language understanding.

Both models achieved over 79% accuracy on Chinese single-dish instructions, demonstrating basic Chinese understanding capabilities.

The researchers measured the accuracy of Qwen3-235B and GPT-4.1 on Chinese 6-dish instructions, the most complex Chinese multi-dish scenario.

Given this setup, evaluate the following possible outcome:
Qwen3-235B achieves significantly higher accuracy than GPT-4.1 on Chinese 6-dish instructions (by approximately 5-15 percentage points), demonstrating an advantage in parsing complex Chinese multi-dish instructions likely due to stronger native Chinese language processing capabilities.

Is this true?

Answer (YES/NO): NO